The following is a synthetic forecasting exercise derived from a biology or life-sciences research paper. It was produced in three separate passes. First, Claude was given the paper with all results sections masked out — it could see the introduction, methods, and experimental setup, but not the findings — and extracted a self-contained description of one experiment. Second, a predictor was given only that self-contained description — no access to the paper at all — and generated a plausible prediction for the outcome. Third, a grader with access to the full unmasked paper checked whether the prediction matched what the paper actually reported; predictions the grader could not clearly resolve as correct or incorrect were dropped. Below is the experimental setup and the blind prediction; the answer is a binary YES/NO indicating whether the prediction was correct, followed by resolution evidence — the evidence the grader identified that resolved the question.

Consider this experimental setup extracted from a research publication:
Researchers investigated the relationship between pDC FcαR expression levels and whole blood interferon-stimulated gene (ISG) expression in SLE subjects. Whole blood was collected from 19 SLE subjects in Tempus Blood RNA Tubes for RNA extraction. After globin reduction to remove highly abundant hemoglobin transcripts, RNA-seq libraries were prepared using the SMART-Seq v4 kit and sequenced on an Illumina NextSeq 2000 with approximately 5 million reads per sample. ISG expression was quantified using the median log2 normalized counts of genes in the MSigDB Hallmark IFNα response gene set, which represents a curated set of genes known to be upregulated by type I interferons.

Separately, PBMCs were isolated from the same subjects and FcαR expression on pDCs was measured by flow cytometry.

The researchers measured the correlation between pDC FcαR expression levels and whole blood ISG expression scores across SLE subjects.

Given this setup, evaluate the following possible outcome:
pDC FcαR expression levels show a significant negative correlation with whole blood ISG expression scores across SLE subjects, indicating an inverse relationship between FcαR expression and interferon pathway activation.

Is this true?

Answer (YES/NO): NO